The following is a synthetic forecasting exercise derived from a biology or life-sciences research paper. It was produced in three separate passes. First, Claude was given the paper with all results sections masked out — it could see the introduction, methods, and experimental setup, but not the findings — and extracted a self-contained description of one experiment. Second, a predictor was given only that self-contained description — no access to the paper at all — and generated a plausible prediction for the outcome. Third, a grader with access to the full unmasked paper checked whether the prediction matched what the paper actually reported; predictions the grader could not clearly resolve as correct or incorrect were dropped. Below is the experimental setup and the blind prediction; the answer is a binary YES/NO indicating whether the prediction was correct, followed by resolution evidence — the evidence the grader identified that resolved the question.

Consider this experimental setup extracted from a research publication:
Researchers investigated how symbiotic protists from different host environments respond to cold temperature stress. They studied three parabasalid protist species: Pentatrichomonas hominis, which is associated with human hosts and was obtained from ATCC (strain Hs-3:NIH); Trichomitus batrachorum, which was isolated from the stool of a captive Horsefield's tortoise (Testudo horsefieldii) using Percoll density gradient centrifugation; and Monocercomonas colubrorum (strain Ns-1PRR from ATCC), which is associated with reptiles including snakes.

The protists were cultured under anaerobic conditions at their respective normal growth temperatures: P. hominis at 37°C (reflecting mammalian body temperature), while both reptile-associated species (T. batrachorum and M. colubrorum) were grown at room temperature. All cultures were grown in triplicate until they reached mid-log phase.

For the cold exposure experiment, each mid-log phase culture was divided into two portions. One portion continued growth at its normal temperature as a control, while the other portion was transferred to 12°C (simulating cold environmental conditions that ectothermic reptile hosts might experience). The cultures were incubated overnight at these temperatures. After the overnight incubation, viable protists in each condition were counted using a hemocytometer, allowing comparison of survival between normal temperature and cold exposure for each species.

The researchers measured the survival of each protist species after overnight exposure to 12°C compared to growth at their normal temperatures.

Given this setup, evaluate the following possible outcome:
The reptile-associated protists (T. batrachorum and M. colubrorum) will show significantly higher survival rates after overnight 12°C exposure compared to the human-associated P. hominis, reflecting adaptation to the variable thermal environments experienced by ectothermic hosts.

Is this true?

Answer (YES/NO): YES